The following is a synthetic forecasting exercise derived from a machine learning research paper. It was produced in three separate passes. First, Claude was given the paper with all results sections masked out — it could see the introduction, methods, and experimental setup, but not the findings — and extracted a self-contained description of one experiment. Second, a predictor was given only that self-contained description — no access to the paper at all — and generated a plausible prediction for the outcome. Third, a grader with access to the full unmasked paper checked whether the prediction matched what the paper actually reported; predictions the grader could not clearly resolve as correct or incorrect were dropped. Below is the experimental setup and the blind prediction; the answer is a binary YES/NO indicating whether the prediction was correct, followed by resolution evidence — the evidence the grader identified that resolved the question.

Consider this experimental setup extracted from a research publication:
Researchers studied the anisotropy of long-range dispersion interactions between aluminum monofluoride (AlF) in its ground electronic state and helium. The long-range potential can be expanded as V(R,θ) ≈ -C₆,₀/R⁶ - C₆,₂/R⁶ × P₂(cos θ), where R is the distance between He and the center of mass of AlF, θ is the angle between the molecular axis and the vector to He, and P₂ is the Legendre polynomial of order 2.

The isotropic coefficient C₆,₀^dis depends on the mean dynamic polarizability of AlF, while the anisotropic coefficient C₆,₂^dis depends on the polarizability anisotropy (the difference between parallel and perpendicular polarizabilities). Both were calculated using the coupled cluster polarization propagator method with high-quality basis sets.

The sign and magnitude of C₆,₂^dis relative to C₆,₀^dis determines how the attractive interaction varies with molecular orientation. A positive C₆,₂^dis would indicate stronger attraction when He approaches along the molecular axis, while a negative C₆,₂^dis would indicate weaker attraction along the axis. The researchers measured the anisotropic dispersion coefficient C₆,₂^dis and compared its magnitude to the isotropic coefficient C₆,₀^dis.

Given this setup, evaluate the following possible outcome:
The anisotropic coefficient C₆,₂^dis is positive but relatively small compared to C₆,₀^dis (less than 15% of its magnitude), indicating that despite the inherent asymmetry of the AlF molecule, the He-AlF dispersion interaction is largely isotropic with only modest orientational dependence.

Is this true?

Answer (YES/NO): NO